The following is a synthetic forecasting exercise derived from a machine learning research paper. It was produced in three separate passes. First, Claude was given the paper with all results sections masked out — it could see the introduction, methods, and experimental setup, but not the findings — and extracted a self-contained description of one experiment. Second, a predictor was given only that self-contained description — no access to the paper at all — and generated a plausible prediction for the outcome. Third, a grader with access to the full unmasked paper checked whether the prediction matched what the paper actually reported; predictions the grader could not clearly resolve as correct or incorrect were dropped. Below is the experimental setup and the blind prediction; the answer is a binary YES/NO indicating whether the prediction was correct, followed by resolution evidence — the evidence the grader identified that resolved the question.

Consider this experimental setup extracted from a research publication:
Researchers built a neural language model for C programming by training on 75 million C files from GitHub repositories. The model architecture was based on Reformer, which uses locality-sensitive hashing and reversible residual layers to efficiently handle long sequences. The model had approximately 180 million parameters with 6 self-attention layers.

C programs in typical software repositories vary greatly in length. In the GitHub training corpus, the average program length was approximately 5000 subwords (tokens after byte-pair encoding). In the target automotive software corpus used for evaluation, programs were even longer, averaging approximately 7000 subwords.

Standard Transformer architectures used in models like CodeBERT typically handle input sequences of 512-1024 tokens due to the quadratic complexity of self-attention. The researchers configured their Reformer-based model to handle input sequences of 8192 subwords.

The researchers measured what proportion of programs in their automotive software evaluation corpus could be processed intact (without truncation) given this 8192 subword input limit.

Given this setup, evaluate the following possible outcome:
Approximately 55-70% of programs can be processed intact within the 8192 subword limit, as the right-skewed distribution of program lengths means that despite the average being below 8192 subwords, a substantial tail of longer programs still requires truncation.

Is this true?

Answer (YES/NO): NO